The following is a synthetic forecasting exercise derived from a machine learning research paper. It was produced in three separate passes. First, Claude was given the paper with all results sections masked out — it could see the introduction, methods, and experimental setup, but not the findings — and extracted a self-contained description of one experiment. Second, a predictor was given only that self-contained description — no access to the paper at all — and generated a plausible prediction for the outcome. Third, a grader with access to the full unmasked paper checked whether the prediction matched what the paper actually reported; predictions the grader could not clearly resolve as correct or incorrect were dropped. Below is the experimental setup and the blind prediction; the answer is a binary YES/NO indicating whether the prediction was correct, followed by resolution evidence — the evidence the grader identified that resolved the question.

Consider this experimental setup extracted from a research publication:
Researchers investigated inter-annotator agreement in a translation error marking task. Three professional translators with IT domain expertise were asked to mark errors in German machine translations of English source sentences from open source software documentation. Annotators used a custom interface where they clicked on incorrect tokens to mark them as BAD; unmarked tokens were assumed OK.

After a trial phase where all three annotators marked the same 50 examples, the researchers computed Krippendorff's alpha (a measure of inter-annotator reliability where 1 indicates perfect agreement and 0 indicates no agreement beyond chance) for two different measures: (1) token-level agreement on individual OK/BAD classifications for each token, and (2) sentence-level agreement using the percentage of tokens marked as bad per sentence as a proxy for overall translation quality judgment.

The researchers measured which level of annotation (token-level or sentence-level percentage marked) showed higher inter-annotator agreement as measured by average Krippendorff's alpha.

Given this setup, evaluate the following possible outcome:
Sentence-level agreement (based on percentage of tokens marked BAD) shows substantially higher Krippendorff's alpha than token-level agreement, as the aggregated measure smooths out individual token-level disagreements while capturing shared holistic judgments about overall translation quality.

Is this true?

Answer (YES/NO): NO